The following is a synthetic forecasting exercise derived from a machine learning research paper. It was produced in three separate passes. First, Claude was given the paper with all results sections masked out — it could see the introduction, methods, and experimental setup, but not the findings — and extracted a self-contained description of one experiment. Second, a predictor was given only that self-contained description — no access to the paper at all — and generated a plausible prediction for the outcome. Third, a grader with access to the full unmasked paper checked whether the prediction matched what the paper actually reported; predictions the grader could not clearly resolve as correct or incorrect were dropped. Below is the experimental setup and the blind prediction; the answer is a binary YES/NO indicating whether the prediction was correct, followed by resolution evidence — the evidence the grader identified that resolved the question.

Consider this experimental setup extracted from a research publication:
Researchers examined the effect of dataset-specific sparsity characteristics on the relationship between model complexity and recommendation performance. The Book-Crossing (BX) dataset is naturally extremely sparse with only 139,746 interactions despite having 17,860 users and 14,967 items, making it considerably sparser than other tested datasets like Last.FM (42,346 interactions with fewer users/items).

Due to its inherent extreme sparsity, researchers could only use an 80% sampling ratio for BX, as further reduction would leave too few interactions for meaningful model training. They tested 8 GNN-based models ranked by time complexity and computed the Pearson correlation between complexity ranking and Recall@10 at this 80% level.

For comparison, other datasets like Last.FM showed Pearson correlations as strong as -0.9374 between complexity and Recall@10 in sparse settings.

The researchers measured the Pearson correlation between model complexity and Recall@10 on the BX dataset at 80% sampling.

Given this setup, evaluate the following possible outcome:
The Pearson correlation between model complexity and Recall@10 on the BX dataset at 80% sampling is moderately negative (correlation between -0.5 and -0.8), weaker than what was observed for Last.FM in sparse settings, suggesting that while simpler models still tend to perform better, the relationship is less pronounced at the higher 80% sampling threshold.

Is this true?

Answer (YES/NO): NO